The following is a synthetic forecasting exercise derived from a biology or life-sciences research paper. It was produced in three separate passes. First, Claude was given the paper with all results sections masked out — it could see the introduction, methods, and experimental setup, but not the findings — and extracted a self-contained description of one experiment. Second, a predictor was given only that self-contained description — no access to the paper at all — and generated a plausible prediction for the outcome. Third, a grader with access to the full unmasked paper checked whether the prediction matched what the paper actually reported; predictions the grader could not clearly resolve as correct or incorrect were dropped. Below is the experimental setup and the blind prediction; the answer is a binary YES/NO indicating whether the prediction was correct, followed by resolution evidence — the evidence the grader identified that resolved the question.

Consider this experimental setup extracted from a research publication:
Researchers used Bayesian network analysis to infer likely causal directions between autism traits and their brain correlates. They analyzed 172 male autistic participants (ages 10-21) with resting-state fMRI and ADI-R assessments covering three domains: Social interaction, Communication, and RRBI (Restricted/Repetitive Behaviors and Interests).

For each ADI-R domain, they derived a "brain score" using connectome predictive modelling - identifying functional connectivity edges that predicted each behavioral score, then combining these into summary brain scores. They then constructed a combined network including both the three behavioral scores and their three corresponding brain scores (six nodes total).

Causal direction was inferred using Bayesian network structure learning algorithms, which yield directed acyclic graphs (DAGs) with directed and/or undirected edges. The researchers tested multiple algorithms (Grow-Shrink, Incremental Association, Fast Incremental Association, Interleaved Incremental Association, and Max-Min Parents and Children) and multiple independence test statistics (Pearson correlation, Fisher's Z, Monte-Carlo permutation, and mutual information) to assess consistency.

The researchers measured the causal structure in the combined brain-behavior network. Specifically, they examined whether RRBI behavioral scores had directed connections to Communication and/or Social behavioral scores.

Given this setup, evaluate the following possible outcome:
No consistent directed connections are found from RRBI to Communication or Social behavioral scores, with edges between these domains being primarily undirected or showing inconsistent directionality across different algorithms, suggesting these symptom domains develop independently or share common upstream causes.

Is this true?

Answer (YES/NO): NO